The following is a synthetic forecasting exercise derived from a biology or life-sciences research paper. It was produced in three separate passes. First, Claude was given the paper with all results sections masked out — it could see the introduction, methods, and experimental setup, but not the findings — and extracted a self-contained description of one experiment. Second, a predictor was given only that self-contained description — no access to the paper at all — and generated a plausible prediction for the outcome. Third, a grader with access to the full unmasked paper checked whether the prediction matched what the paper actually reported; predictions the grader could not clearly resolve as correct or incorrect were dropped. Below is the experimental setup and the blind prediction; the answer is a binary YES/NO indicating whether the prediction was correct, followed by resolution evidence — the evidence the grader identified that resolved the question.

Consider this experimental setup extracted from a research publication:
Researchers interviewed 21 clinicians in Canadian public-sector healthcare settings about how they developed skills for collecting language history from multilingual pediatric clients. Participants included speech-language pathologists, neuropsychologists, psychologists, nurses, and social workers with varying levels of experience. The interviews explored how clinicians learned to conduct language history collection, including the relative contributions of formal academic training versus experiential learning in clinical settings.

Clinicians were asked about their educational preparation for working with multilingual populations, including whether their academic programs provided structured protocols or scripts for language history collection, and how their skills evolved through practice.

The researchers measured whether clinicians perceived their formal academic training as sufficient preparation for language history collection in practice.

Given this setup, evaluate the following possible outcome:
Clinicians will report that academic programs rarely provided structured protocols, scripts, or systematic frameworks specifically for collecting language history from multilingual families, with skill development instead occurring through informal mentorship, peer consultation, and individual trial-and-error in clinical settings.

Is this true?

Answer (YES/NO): YES